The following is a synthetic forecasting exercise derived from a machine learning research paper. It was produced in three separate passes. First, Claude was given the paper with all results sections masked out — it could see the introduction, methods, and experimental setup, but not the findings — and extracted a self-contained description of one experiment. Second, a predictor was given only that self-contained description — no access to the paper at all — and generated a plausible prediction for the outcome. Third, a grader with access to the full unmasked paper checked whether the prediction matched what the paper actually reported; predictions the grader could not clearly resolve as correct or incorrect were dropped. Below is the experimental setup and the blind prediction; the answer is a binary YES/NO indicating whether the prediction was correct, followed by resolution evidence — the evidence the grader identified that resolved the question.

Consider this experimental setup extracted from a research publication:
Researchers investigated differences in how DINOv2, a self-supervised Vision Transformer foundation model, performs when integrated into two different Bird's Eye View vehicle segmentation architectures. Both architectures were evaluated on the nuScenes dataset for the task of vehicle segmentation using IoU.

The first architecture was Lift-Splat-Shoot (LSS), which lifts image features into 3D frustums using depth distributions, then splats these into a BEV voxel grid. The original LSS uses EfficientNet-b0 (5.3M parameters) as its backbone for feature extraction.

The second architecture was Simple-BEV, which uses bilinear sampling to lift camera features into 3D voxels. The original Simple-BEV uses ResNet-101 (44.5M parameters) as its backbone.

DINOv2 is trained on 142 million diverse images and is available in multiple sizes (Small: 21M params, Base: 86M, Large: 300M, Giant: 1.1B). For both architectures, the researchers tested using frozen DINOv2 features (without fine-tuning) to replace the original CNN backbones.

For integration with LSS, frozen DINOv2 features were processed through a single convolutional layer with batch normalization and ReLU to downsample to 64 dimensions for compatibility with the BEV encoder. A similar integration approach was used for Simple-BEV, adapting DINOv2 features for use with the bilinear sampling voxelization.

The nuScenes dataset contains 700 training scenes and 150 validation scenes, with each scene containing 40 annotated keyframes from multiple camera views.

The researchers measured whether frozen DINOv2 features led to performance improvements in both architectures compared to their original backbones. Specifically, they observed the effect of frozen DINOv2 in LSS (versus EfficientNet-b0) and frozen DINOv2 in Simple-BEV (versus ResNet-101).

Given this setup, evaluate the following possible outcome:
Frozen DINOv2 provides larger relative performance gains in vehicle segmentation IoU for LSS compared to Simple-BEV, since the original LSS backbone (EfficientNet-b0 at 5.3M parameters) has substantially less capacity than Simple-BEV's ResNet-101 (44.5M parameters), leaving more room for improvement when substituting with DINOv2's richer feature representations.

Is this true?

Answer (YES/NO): YES